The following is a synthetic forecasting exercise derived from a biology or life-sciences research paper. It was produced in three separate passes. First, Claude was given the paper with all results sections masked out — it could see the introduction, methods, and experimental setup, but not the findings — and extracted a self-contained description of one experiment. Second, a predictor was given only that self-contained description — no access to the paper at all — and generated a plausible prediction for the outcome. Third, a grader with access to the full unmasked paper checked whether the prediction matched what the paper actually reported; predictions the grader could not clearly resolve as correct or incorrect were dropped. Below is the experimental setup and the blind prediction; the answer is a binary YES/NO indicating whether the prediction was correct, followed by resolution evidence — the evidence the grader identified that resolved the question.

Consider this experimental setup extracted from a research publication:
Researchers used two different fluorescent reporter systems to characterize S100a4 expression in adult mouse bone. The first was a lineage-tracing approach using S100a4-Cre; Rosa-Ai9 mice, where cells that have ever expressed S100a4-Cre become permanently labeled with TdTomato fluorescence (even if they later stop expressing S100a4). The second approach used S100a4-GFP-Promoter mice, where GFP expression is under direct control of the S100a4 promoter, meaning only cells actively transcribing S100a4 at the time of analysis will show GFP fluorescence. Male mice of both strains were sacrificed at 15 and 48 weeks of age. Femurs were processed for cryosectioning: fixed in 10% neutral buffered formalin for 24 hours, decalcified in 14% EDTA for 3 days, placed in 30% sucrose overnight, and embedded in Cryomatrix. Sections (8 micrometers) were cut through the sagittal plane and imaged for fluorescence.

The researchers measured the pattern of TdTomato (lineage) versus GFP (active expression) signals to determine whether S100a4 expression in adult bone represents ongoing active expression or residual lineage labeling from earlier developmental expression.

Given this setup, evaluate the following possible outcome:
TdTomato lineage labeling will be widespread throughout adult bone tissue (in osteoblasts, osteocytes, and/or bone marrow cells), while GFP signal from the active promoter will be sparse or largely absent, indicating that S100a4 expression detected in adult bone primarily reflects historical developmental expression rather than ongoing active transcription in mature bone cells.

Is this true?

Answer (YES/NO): NO